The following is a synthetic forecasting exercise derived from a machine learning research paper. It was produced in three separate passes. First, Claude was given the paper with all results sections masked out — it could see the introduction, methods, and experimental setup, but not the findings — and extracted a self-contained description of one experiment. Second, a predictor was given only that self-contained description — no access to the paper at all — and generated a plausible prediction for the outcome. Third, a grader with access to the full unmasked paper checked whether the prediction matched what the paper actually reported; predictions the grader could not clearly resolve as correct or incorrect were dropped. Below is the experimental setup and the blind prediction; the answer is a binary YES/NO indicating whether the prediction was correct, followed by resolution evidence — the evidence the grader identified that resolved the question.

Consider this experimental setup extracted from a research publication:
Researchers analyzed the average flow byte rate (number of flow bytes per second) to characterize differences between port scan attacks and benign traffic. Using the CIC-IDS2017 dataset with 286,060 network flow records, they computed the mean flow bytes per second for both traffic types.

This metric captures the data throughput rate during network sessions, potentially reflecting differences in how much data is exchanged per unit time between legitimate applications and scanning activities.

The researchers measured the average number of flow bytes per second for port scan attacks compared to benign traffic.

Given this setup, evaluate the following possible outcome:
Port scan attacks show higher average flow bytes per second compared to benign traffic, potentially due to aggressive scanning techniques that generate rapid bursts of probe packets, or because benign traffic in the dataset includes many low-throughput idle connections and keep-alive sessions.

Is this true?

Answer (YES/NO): NO